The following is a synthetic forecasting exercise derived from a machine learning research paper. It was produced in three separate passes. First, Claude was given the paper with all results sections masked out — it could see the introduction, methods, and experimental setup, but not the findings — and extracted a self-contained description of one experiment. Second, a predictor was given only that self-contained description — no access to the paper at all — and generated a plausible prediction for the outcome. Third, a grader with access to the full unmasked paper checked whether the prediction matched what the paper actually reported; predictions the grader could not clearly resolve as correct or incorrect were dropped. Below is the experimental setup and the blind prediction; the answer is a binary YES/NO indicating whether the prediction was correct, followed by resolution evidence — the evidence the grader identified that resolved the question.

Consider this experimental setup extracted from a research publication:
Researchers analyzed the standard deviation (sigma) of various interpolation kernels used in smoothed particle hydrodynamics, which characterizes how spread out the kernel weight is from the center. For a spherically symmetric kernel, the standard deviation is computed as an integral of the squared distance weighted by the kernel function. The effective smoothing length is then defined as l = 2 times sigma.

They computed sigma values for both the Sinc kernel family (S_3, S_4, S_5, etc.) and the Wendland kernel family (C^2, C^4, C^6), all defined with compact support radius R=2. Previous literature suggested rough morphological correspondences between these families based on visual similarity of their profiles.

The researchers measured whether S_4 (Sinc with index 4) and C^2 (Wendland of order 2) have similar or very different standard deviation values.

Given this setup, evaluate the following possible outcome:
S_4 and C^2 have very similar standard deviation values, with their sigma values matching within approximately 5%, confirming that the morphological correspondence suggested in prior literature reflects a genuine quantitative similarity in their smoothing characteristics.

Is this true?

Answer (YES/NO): NO